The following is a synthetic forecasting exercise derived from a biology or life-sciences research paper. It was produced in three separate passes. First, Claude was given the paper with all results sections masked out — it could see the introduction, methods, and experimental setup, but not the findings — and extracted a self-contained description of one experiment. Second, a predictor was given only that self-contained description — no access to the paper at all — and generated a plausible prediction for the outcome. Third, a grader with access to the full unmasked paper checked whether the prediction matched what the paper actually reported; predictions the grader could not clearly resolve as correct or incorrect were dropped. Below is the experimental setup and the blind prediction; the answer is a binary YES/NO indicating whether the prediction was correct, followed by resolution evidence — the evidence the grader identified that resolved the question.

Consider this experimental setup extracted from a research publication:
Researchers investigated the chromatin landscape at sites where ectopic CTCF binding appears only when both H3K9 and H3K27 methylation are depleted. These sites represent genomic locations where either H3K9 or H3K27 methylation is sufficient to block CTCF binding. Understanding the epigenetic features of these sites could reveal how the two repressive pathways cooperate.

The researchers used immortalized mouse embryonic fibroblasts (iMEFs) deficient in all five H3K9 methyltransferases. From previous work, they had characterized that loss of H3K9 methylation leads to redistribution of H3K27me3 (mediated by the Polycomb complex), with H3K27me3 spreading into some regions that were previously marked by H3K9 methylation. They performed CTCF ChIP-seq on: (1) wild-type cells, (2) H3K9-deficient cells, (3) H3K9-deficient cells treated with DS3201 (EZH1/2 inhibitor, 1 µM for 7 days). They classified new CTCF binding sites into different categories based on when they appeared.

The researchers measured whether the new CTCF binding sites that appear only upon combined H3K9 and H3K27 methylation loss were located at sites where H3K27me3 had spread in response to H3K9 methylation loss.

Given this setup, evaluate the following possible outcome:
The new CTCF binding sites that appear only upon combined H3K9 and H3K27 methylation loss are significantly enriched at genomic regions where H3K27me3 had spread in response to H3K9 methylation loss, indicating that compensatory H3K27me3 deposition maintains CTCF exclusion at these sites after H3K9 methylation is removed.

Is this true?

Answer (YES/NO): YES